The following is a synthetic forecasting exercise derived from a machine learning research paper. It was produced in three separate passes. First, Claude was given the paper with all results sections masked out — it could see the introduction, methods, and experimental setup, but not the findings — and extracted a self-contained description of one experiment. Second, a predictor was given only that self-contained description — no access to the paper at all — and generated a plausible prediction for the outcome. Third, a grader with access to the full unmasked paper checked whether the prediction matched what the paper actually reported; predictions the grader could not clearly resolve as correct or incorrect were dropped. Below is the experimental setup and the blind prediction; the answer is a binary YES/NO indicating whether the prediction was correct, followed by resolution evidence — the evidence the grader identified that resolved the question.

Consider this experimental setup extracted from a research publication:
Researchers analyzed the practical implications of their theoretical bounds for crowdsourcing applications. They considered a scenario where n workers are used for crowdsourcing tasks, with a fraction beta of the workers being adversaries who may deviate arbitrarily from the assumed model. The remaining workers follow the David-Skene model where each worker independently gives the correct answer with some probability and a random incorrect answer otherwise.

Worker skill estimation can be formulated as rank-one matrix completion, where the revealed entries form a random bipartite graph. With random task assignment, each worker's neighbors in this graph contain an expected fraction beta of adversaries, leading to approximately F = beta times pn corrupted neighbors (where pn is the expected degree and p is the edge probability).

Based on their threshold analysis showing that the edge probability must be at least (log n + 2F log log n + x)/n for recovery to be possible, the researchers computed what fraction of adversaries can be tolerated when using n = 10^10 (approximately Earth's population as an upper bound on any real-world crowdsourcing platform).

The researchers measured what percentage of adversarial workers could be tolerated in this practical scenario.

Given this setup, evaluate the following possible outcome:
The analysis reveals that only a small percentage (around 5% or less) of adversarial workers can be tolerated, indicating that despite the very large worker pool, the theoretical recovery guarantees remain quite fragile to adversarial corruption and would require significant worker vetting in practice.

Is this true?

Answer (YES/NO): NO